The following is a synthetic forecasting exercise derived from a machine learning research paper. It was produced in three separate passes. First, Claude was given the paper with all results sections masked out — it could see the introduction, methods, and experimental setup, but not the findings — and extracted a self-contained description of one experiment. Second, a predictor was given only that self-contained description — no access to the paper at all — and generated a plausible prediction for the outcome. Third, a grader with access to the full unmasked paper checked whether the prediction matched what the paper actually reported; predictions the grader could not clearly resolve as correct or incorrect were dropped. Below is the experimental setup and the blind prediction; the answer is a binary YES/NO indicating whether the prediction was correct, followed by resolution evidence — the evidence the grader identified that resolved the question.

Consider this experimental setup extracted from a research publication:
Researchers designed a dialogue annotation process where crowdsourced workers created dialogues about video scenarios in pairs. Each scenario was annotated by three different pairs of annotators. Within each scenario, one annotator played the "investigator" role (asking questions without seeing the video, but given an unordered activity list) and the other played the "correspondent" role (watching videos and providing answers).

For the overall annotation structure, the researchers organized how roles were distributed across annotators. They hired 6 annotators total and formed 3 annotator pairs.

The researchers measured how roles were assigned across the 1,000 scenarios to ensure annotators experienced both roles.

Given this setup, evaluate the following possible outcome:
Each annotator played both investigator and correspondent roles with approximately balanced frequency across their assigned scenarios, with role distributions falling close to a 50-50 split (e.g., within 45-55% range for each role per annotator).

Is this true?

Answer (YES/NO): YES